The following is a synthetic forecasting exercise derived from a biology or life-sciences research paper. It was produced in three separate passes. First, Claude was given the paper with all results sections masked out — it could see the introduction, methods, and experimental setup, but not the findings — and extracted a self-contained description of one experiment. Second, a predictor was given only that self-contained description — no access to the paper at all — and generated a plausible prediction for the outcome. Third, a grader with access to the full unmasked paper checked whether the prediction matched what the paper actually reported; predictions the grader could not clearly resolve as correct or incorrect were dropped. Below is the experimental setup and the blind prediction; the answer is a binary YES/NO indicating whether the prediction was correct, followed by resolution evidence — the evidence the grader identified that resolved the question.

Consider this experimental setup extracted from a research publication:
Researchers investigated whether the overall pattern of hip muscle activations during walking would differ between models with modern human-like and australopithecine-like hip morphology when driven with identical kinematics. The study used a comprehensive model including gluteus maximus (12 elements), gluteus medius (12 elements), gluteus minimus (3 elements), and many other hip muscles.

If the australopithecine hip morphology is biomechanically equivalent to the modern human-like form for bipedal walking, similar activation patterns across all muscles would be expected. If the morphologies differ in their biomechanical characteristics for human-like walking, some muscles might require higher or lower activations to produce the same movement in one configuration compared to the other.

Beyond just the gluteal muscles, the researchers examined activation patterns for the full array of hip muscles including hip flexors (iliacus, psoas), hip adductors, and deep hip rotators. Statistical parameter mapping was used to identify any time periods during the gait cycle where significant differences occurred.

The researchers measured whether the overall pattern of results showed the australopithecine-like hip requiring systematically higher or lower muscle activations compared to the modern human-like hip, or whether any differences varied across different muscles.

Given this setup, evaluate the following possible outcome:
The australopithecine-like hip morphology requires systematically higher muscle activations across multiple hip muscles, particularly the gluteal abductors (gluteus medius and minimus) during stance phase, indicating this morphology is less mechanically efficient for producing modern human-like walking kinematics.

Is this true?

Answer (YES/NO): NO